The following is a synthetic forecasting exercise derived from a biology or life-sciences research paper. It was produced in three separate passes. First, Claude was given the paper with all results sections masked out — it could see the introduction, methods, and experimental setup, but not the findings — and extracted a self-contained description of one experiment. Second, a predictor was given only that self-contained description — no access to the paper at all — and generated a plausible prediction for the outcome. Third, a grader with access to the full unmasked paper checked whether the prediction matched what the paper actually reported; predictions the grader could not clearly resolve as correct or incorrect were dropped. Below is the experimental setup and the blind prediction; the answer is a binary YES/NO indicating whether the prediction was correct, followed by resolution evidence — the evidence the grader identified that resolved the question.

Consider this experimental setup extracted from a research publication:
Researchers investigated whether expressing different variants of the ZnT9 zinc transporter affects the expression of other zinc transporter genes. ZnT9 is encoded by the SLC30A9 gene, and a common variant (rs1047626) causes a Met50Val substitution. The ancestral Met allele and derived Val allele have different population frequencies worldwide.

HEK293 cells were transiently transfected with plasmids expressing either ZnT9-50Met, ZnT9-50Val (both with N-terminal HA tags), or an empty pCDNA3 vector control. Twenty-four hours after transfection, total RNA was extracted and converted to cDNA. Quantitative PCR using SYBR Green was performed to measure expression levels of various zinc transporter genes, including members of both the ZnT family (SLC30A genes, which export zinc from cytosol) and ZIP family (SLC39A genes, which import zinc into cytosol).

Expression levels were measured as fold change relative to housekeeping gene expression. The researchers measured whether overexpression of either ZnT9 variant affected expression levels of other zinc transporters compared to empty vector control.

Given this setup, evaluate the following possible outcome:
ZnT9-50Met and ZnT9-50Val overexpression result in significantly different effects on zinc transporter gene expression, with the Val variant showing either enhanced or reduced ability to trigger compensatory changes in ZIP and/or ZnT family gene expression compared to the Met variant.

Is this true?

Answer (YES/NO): YES